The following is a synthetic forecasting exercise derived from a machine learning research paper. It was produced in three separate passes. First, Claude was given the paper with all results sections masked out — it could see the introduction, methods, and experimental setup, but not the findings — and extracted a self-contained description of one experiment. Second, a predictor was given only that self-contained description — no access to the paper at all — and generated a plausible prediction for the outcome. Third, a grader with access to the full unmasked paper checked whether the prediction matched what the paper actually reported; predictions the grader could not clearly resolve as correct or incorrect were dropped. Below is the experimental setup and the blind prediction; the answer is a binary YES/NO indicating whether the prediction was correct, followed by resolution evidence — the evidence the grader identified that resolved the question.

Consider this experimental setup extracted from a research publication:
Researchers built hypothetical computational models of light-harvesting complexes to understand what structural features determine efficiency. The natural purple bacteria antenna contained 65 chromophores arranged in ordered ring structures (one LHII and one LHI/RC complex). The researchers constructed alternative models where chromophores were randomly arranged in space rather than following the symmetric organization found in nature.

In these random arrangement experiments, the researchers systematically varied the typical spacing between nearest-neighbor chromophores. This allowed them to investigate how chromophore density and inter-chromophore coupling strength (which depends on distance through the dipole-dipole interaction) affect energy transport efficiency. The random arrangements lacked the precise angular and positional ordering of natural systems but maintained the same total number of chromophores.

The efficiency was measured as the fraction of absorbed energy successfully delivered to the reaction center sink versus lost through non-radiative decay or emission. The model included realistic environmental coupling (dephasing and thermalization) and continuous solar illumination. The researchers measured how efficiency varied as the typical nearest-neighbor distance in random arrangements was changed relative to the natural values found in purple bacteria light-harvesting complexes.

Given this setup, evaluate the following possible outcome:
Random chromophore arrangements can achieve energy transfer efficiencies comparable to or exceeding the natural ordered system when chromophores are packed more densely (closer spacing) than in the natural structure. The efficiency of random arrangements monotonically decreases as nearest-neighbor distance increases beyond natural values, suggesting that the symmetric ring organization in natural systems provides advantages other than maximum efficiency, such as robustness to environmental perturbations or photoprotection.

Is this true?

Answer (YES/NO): NO